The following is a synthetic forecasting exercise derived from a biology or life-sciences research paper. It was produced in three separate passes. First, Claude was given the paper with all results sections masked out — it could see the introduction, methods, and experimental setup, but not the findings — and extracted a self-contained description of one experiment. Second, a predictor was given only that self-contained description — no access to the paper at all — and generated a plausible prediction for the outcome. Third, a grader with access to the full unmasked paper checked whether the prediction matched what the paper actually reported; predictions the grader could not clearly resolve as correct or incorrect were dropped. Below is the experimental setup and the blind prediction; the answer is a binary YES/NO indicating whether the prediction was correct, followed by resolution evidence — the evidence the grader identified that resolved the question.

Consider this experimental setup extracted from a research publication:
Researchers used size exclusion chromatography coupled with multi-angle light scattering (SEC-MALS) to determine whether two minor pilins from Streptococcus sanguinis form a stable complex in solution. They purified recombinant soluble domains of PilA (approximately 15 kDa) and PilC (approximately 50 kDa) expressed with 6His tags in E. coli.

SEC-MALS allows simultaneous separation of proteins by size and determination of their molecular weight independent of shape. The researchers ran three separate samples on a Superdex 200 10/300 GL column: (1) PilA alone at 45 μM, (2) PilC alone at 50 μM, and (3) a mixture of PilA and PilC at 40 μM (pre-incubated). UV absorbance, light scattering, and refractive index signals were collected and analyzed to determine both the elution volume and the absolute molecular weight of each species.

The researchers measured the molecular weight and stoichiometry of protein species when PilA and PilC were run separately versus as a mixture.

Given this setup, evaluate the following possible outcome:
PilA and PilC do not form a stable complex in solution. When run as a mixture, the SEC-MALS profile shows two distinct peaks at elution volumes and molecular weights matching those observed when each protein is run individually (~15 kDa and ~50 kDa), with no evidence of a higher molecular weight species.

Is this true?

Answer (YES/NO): NO